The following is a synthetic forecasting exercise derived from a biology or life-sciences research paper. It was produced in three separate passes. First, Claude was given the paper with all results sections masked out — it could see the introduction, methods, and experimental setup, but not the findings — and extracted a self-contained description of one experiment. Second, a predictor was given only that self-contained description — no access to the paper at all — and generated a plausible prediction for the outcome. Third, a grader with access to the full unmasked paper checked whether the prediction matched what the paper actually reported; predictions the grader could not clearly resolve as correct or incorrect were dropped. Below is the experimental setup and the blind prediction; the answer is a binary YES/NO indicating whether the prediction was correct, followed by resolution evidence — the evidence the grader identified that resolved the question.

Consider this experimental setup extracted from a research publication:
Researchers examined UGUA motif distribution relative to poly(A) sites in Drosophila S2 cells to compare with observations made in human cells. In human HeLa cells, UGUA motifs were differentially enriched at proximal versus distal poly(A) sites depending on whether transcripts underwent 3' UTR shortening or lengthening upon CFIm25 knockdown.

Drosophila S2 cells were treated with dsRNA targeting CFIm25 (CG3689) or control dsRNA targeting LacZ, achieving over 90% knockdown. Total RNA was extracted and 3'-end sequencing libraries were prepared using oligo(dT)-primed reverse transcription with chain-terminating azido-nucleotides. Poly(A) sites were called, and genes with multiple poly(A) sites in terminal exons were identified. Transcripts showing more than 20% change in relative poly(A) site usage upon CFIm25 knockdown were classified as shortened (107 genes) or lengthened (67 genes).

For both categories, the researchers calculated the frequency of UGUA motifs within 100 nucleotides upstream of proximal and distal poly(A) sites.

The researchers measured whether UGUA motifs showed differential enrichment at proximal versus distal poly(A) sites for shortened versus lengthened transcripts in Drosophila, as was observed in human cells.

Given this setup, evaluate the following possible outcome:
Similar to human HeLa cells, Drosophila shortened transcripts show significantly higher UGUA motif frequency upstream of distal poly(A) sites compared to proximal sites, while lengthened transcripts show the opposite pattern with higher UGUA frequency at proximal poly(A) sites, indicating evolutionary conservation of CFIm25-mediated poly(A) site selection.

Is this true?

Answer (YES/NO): NO